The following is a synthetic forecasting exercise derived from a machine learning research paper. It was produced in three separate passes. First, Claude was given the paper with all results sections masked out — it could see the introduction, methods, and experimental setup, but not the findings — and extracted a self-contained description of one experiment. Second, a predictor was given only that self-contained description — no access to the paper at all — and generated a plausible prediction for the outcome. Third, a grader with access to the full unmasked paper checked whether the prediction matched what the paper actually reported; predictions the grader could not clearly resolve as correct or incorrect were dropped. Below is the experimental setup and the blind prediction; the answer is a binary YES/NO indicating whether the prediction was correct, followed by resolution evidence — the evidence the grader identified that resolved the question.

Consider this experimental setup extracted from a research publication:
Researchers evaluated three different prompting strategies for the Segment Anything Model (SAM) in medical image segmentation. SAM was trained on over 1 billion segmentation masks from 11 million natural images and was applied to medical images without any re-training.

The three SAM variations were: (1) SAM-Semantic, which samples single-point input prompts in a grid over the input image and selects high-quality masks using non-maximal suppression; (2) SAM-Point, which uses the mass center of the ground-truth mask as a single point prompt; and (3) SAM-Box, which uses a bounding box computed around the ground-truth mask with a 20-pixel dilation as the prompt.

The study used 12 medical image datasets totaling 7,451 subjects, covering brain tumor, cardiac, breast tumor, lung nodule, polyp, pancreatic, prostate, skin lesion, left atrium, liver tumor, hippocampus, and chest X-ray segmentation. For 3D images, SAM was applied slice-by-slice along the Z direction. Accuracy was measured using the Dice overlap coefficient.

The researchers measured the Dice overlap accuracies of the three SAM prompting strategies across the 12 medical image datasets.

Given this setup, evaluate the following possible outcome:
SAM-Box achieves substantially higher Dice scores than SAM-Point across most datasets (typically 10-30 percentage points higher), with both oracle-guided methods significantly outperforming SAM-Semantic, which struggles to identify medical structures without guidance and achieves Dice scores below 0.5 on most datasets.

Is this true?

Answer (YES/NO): NO